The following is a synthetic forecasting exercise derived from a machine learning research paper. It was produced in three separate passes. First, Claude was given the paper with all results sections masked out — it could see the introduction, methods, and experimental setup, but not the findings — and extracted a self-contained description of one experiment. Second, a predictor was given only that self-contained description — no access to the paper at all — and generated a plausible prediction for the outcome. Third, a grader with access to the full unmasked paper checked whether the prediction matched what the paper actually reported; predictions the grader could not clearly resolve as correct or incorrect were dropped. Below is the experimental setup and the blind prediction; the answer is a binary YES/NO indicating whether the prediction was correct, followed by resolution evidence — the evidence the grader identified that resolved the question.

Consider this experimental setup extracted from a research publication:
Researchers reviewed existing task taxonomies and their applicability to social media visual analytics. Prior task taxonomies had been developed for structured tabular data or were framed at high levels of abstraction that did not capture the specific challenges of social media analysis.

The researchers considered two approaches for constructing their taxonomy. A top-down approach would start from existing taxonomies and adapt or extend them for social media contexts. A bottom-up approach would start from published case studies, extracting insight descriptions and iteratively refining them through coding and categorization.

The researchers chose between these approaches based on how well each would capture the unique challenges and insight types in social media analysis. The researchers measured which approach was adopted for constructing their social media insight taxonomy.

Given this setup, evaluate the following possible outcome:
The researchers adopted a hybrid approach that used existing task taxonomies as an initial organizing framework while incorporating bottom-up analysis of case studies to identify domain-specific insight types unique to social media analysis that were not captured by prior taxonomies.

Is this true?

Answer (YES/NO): NO